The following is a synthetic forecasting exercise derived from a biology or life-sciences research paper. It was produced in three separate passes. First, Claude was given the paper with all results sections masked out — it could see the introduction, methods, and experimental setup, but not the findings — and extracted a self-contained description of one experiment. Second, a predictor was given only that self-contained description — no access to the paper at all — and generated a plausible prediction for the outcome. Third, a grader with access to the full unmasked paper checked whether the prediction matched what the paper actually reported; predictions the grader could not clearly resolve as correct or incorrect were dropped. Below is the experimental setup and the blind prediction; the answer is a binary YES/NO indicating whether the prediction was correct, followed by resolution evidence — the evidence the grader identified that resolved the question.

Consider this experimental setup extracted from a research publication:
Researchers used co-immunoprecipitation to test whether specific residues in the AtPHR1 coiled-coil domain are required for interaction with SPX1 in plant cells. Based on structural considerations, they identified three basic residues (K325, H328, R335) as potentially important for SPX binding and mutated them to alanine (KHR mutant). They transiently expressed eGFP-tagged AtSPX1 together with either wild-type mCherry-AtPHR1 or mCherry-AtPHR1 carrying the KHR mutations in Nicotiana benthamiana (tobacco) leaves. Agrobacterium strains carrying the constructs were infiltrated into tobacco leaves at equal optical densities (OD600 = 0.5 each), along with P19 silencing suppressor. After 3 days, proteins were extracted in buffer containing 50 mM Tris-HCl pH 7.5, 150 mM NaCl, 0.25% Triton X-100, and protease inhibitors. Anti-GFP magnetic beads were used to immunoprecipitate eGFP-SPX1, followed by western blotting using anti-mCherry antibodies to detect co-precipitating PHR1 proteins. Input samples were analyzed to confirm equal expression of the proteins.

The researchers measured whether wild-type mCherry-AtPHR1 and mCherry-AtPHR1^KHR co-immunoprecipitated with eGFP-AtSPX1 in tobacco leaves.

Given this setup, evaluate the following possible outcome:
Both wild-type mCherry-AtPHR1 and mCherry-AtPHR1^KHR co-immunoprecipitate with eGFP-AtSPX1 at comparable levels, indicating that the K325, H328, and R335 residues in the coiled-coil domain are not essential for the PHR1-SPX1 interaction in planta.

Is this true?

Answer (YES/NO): NO